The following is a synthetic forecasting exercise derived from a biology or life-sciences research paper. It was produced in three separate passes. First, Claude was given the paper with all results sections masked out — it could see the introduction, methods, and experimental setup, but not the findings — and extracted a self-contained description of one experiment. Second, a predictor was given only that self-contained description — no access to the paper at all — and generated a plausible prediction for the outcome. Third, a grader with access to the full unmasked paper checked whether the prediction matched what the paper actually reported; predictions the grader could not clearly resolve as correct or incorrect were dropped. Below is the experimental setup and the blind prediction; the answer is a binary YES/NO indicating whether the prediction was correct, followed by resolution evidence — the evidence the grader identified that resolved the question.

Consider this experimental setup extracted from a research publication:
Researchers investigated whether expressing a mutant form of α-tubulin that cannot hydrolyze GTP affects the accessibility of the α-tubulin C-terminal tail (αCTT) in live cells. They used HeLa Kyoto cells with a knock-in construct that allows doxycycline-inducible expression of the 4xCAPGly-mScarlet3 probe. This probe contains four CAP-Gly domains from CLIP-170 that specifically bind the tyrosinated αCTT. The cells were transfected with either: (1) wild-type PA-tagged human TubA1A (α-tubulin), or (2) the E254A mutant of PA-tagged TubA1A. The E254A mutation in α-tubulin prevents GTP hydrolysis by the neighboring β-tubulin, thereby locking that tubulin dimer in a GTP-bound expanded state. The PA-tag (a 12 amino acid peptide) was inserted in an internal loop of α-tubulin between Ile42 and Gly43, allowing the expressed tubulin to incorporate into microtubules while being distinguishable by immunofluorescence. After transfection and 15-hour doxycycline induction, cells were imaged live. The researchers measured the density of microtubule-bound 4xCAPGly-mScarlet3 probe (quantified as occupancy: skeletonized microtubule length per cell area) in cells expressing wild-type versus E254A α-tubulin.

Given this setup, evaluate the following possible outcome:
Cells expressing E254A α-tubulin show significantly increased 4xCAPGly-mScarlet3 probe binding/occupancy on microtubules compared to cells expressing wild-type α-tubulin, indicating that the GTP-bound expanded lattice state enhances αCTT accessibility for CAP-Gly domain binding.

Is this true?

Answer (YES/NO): YES